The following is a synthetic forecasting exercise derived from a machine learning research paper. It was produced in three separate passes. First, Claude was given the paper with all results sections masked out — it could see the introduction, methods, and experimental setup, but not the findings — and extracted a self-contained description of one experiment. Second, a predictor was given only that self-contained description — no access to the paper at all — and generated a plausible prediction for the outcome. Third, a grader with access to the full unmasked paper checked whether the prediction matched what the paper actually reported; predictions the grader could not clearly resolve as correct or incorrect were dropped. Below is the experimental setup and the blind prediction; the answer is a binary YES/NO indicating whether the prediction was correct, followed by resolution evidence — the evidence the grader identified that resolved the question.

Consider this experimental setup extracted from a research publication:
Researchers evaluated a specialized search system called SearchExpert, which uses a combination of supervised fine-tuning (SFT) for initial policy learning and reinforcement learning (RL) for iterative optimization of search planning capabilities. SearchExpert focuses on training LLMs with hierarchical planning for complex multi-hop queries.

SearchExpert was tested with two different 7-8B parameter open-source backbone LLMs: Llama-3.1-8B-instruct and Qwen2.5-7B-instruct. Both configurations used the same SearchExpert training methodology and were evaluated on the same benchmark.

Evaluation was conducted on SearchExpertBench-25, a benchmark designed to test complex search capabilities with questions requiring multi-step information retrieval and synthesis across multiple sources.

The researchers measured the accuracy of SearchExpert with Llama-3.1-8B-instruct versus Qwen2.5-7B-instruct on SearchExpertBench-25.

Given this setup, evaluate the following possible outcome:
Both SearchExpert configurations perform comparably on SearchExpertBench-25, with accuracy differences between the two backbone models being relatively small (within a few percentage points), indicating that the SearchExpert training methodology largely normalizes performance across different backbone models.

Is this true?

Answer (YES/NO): YES